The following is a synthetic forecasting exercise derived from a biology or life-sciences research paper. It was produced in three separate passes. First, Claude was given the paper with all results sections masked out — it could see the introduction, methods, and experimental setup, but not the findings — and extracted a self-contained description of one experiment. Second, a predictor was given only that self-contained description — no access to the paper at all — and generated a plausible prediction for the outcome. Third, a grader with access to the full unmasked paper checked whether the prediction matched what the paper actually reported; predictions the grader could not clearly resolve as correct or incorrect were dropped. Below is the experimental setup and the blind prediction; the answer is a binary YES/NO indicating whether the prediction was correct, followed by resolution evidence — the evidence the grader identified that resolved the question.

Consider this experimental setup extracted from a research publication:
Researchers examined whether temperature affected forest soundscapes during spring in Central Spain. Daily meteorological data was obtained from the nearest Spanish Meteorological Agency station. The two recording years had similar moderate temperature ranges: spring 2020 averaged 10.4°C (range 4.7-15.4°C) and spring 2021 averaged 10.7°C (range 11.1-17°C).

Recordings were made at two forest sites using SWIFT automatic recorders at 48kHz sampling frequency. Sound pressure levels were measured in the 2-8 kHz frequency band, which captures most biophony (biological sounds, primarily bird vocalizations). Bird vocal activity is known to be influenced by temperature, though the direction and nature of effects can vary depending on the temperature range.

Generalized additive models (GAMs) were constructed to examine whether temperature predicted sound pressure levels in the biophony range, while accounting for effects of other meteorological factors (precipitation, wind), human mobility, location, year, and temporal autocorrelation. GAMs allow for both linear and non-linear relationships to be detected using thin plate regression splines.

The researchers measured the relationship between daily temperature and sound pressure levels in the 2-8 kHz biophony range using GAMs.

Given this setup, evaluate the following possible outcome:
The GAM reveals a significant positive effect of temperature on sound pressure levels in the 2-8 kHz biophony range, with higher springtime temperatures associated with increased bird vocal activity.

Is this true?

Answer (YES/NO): NO